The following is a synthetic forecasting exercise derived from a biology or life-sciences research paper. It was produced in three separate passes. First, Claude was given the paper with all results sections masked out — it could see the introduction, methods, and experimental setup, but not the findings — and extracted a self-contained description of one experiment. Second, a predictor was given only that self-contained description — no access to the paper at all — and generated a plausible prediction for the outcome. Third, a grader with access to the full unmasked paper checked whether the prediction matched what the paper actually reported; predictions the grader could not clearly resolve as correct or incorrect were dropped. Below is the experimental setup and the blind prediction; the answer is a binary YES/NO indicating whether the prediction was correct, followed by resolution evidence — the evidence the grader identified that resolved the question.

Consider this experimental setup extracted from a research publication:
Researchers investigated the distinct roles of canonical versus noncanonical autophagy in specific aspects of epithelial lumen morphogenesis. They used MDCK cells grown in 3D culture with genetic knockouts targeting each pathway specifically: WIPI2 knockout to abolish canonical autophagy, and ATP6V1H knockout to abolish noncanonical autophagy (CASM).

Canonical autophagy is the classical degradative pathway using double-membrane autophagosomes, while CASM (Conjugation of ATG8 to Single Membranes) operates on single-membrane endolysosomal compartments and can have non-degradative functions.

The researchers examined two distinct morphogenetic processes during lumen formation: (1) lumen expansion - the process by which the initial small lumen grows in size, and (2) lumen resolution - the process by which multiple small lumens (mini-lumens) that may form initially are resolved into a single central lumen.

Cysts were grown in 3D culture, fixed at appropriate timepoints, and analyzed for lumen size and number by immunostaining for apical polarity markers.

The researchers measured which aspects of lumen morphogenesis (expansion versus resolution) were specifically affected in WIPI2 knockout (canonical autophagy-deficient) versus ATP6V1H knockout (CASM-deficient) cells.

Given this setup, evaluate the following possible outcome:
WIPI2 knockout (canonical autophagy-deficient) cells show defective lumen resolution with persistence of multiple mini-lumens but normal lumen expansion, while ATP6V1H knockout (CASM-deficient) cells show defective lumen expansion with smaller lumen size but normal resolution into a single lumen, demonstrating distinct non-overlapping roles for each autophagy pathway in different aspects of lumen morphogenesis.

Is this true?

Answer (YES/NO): NO